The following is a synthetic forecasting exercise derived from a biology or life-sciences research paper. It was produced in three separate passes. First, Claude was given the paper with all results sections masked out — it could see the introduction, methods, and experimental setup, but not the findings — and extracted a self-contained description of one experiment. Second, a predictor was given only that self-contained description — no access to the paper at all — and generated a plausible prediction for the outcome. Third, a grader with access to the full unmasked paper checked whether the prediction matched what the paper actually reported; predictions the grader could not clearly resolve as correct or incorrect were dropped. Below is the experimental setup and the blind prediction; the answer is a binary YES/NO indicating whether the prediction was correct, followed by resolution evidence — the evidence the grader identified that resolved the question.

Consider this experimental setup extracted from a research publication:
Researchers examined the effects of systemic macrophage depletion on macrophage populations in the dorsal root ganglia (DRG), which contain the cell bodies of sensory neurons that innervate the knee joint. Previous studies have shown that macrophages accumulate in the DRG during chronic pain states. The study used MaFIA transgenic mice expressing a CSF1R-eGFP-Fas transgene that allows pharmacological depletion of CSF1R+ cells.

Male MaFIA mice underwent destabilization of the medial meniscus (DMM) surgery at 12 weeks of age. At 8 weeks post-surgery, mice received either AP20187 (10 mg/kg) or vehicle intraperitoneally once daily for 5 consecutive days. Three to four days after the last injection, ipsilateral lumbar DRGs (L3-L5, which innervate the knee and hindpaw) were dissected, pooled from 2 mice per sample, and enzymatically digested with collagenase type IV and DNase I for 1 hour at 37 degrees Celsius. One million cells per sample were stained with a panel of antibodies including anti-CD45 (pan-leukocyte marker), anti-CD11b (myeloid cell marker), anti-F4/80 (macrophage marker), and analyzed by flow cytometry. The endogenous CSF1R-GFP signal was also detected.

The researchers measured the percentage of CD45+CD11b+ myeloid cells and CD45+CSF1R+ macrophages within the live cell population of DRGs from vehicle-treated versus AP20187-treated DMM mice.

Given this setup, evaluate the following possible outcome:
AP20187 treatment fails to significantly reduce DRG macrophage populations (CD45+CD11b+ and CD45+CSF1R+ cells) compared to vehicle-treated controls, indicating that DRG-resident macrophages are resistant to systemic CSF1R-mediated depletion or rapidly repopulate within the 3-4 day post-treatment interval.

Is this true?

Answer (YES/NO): NO